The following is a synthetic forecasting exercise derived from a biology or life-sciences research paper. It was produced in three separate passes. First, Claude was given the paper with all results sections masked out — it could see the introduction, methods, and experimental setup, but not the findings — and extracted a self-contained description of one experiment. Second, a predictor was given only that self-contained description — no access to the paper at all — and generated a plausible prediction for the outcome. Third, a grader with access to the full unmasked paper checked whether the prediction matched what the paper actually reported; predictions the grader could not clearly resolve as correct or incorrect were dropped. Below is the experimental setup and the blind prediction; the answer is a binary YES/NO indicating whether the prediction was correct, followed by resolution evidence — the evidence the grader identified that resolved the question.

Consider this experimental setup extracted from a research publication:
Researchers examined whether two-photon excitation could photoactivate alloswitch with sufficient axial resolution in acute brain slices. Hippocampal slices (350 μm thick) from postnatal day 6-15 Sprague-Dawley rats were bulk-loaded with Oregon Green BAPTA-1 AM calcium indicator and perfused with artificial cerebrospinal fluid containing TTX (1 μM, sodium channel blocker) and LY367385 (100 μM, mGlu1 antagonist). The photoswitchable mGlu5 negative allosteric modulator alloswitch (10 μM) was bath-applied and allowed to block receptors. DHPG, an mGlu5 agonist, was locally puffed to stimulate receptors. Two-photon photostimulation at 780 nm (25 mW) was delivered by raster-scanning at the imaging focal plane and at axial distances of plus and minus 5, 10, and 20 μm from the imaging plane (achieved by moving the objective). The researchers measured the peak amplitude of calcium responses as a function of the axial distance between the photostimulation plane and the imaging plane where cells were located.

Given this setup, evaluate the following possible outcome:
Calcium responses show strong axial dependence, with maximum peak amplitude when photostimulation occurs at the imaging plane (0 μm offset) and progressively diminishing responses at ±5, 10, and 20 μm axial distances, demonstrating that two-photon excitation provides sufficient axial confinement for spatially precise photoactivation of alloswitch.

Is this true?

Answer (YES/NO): YES